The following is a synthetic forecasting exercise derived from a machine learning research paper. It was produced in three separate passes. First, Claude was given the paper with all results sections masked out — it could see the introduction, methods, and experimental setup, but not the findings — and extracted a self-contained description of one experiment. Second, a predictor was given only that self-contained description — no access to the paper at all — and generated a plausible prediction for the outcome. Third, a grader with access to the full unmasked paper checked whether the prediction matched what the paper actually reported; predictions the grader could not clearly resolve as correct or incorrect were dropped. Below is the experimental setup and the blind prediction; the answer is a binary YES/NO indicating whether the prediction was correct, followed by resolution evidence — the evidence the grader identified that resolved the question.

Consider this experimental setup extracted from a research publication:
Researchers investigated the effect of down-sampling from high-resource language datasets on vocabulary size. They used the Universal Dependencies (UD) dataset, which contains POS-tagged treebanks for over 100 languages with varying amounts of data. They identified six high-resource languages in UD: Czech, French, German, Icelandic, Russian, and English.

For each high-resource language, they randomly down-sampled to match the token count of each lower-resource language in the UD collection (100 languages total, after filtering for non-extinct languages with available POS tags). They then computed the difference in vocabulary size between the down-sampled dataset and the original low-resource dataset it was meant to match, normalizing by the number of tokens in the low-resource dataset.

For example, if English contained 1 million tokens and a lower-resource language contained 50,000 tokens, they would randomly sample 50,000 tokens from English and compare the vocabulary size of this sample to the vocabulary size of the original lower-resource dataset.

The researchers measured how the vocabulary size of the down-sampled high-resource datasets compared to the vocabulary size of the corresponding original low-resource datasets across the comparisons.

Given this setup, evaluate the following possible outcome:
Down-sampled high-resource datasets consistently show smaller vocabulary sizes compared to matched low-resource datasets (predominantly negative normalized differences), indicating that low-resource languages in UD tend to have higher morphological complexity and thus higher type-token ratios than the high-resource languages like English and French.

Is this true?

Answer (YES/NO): NO